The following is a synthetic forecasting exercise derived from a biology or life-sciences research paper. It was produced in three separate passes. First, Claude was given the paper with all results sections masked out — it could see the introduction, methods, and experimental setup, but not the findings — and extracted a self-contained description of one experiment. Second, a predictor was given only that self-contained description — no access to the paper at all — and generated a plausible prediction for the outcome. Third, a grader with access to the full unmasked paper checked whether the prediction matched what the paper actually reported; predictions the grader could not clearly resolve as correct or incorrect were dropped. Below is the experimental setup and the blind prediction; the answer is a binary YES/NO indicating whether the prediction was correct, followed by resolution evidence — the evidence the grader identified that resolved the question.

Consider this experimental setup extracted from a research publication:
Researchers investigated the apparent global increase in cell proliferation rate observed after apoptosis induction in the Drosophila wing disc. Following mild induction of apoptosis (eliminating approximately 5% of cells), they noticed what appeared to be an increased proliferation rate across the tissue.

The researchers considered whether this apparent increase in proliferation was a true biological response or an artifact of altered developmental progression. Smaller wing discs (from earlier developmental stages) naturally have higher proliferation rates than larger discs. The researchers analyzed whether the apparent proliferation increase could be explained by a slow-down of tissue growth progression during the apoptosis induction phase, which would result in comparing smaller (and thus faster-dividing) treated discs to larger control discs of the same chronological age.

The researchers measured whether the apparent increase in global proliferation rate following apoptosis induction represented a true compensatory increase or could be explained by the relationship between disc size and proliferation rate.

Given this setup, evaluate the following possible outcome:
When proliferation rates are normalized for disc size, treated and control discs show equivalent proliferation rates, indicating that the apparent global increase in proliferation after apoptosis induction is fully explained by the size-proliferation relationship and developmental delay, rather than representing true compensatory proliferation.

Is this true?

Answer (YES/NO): YES